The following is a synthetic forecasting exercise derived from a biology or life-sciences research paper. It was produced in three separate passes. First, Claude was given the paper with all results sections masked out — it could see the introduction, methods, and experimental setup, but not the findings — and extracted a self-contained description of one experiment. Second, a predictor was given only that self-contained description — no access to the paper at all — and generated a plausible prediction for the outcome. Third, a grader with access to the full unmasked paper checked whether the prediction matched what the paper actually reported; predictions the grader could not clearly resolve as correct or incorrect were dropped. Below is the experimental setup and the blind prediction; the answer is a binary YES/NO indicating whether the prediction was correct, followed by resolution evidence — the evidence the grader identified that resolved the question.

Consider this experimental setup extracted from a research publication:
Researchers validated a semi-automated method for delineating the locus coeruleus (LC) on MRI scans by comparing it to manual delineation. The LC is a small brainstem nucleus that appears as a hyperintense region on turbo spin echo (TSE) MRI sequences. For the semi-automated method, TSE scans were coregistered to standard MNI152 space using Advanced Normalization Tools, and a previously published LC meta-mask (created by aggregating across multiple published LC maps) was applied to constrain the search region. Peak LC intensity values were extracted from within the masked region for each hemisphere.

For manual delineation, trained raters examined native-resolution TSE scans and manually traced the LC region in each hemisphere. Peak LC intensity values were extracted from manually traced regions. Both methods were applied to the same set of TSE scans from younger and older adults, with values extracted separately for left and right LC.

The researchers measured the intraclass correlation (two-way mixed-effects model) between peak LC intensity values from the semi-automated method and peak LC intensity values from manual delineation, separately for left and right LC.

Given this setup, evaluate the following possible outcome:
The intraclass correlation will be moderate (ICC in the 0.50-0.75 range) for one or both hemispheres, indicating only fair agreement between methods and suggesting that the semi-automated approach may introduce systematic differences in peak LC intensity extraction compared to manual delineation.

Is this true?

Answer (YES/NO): NO